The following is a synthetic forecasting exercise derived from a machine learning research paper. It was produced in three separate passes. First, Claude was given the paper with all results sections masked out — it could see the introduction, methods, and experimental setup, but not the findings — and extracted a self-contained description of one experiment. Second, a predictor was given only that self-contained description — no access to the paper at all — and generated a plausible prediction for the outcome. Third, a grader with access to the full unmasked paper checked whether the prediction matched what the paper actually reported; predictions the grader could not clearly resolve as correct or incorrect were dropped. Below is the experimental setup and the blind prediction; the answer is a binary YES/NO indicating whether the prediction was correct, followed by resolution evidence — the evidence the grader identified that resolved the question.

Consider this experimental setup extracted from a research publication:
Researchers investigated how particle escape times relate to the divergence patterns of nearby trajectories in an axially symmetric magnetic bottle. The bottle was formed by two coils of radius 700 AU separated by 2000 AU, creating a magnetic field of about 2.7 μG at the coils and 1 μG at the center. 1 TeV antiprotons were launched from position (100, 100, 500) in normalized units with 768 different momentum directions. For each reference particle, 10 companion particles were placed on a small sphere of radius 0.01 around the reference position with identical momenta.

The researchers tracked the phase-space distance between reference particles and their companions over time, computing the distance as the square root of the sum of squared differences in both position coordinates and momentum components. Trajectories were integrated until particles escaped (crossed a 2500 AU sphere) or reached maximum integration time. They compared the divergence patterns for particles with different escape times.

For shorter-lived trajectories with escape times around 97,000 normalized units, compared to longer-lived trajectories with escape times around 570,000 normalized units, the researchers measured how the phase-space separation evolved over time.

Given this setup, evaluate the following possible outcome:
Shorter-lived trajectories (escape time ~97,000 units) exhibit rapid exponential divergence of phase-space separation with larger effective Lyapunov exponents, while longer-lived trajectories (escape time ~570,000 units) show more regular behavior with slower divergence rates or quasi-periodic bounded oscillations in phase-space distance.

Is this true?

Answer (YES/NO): NO